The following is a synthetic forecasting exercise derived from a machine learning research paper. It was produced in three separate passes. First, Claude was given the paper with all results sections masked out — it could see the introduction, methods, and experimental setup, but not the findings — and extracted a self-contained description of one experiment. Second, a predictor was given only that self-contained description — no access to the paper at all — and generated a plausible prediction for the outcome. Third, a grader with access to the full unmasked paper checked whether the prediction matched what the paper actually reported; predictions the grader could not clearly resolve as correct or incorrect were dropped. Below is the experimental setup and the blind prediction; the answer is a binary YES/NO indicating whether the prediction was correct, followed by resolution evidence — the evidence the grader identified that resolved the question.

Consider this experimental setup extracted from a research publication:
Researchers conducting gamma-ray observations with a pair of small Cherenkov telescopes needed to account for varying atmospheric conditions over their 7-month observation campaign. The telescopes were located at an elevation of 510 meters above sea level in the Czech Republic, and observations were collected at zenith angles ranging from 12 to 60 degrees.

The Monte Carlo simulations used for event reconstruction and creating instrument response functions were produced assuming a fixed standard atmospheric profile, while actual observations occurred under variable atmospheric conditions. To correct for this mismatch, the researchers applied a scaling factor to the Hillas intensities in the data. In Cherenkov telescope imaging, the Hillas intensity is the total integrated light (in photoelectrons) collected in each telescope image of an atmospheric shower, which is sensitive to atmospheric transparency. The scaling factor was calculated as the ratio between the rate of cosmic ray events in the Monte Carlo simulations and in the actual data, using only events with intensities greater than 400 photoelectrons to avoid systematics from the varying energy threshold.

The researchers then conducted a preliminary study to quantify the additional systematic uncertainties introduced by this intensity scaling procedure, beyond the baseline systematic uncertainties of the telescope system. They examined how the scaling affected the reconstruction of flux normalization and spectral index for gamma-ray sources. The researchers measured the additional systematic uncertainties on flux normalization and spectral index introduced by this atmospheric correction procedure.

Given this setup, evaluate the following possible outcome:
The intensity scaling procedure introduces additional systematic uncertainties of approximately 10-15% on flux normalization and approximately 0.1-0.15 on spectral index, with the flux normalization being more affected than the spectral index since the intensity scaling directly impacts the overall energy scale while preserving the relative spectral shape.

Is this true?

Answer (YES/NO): NO